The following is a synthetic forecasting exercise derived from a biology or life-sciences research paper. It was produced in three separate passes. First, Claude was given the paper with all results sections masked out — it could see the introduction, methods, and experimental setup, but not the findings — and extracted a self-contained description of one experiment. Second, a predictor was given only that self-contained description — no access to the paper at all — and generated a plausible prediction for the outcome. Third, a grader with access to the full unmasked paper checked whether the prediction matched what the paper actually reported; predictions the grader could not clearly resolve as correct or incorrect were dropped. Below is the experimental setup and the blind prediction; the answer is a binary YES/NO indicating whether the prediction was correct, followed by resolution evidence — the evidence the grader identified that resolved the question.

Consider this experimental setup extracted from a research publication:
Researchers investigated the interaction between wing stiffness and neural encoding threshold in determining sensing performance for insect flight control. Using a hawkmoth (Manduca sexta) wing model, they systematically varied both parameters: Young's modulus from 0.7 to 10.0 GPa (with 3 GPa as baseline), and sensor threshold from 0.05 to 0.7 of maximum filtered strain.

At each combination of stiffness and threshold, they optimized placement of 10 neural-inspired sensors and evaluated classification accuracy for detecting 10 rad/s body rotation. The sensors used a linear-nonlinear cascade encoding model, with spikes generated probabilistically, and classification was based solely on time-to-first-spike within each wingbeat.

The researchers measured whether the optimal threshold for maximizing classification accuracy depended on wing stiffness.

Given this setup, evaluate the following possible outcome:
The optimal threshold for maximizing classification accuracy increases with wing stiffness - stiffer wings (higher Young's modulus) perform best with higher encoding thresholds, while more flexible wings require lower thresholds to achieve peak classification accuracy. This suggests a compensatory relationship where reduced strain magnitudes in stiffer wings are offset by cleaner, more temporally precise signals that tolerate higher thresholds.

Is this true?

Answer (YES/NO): NO